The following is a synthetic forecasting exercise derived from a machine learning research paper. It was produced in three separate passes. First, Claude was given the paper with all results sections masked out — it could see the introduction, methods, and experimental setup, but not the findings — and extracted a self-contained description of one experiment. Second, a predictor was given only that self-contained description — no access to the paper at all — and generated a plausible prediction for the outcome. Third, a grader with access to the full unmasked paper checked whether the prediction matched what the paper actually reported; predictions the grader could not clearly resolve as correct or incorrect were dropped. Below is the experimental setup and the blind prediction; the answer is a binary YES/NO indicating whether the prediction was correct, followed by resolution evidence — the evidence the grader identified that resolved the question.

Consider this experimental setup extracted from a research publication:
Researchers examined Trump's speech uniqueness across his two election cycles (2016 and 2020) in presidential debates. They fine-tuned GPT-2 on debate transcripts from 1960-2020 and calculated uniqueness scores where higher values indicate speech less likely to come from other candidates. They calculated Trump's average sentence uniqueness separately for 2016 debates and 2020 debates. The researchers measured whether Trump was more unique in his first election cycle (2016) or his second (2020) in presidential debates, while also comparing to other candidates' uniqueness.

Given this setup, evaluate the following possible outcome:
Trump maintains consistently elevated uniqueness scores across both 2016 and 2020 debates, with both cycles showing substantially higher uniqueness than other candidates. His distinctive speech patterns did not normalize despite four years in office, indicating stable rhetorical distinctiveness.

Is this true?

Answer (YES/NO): NO